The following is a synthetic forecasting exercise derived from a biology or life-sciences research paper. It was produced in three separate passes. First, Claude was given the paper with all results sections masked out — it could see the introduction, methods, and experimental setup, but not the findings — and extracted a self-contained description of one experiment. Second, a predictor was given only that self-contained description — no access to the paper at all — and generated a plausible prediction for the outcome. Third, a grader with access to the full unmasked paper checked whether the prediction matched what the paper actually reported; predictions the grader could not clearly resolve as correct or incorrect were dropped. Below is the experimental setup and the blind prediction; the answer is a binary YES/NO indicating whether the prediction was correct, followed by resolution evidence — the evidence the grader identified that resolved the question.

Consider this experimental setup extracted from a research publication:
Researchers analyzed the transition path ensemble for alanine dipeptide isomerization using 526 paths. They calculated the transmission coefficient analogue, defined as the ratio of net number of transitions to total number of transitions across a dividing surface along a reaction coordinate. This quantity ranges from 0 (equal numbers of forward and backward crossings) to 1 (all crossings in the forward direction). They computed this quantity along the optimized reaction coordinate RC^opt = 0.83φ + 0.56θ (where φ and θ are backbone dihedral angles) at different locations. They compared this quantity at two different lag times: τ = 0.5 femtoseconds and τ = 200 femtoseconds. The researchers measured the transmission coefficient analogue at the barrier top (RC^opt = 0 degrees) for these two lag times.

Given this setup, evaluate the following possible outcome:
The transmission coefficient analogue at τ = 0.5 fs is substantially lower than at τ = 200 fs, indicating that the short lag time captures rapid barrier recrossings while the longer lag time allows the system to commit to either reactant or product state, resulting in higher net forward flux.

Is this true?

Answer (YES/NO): YES